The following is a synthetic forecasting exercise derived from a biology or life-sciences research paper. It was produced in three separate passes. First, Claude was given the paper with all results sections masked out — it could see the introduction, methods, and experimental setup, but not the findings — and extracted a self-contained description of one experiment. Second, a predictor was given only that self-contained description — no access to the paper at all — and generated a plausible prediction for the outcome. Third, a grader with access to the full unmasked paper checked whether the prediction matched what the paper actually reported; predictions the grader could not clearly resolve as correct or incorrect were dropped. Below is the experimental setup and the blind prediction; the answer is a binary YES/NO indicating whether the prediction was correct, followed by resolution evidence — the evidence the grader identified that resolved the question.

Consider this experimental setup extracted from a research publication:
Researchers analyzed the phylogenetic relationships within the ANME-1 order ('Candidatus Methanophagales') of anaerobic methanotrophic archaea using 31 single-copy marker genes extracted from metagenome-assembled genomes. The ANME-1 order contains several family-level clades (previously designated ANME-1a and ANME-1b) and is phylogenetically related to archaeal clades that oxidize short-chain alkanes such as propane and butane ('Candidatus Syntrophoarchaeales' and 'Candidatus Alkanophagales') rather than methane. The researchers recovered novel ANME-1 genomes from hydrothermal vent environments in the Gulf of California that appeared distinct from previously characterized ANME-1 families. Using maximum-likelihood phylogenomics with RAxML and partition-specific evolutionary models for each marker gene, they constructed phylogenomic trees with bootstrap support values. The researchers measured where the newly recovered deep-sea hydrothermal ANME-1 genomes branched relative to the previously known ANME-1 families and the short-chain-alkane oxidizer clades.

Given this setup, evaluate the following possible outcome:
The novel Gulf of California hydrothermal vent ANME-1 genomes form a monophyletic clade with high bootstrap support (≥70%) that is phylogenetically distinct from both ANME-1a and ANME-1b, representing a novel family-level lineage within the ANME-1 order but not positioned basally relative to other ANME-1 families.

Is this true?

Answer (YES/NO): NO